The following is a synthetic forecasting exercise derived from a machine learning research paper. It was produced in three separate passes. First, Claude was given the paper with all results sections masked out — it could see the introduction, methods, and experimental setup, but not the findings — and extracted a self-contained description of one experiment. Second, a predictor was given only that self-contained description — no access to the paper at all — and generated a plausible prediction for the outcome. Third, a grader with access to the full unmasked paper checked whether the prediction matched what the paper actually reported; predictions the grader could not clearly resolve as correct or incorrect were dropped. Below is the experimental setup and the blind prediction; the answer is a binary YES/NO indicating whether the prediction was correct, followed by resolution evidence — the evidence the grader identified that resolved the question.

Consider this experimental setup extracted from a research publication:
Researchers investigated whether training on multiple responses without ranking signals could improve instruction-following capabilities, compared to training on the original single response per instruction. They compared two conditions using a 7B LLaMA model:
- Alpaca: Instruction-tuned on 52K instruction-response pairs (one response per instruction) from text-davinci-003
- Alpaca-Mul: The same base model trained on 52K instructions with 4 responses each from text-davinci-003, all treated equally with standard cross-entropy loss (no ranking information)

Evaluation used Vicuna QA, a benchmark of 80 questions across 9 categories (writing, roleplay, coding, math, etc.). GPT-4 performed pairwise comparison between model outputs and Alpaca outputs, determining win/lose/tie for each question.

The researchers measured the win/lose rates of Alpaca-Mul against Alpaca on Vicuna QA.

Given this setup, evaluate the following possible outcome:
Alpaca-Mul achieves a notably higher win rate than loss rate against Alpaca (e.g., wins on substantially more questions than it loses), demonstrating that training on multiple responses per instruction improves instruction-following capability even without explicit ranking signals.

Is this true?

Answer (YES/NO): NO